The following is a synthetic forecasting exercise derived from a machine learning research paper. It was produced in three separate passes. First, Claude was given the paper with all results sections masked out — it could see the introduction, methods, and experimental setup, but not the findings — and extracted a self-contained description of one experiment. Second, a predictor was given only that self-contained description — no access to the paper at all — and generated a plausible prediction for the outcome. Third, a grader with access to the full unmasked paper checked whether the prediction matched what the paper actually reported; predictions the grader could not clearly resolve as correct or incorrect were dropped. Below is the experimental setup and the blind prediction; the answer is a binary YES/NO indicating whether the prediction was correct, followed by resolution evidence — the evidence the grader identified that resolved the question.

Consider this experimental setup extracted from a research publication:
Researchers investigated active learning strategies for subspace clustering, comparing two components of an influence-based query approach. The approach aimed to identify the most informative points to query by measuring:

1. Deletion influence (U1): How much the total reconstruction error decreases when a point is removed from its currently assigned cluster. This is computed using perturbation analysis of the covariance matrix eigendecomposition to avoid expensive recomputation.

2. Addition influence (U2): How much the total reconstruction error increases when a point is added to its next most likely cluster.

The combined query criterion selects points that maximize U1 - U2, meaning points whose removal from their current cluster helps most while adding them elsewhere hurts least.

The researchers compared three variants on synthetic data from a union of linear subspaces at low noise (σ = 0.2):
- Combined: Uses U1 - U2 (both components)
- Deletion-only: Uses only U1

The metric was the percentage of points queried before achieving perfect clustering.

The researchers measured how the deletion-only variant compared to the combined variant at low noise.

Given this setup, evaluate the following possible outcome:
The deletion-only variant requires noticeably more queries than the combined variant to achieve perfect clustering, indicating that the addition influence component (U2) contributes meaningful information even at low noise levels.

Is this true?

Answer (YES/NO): YES